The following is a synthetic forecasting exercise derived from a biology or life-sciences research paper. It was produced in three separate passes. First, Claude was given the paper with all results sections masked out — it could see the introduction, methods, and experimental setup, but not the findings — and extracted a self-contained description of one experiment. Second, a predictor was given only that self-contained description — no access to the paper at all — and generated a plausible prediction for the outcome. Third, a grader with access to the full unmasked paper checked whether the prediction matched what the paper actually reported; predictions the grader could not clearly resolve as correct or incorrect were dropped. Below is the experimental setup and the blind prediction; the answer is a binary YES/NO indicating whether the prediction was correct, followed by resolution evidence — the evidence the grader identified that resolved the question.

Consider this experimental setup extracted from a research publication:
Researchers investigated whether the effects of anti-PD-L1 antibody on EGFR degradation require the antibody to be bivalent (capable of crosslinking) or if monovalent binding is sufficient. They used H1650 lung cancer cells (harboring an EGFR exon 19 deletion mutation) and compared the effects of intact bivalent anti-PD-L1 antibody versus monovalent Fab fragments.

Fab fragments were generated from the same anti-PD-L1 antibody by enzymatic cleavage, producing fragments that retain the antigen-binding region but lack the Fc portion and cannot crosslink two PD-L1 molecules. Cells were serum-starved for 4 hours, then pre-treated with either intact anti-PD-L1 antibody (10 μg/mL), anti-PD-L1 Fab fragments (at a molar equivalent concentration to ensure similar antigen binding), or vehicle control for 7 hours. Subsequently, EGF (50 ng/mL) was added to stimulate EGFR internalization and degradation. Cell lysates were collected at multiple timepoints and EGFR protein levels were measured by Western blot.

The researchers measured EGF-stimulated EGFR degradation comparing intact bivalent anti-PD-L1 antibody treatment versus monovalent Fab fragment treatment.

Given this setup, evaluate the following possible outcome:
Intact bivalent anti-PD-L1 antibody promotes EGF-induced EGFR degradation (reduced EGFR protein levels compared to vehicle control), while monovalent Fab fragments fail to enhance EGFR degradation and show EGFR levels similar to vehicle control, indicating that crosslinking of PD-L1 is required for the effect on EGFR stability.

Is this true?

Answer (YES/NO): NO